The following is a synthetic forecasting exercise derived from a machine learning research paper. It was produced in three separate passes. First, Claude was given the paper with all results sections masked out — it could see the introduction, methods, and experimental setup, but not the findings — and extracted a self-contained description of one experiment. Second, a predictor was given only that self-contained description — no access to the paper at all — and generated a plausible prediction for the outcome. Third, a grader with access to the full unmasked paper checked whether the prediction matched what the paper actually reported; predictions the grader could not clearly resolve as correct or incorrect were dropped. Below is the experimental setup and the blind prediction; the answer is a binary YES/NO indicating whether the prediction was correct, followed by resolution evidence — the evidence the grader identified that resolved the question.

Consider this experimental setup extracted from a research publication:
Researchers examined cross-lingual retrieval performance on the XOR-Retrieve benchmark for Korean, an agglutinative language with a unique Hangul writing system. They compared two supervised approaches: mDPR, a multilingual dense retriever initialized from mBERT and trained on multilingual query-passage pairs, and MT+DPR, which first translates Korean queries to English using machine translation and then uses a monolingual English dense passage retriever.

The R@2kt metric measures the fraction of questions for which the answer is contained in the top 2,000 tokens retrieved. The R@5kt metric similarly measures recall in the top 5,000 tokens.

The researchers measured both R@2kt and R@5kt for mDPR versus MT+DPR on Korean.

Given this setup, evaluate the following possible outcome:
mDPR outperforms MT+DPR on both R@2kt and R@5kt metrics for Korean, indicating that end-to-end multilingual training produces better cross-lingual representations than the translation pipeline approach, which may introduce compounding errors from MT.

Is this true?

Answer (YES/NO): NO